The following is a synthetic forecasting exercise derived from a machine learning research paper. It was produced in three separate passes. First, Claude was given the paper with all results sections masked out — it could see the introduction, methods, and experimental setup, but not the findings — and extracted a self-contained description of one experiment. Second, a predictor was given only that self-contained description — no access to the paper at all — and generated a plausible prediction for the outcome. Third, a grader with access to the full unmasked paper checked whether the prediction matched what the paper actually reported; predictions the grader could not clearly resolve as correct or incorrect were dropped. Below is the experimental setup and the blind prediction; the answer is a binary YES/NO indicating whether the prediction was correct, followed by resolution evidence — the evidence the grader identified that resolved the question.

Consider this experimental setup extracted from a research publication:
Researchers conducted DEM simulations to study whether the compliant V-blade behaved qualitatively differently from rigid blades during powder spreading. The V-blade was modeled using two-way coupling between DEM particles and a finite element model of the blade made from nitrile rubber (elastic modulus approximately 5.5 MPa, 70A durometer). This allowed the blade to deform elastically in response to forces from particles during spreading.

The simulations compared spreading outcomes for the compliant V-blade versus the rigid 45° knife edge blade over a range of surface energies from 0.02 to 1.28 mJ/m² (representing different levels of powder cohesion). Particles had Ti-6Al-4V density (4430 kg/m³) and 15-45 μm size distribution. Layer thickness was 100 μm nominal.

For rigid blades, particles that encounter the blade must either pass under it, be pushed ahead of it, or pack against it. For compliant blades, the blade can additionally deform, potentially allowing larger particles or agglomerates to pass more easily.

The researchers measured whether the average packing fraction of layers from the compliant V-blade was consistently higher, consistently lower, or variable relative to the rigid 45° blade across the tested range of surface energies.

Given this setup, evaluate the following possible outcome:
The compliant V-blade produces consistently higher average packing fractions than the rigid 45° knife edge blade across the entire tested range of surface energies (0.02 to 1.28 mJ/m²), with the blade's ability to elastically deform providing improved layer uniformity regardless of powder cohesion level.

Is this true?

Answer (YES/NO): NO